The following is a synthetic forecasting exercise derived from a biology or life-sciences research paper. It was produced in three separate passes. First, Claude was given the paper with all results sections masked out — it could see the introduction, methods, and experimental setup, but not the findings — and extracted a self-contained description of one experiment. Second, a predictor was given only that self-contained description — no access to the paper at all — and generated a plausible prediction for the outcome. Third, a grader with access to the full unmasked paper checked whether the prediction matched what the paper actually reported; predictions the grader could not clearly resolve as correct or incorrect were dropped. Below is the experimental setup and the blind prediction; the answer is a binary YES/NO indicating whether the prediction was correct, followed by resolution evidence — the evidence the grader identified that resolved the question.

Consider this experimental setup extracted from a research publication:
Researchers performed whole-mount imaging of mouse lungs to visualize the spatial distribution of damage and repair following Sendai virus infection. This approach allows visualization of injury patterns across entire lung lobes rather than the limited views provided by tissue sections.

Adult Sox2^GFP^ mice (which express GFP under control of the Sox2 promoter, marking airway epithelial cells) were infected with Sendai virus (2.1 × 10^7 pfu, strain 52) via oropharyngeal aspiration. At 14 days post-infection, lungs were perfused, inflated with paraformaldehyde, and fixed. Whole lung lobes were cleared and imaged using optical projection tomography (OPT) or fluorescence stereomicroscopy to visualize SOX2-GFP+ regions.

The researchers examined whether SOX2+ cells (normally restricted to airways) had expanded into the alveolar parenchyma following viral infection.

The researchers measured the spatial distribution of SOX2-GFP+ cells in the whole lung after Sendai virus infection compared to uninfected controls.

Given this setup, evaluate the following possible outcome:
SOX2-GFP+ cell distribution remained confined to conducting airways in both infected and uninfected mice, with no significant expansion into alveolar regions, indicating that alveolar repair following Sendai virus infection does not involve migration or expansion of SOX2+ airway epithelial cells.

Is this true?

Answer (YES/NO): NO